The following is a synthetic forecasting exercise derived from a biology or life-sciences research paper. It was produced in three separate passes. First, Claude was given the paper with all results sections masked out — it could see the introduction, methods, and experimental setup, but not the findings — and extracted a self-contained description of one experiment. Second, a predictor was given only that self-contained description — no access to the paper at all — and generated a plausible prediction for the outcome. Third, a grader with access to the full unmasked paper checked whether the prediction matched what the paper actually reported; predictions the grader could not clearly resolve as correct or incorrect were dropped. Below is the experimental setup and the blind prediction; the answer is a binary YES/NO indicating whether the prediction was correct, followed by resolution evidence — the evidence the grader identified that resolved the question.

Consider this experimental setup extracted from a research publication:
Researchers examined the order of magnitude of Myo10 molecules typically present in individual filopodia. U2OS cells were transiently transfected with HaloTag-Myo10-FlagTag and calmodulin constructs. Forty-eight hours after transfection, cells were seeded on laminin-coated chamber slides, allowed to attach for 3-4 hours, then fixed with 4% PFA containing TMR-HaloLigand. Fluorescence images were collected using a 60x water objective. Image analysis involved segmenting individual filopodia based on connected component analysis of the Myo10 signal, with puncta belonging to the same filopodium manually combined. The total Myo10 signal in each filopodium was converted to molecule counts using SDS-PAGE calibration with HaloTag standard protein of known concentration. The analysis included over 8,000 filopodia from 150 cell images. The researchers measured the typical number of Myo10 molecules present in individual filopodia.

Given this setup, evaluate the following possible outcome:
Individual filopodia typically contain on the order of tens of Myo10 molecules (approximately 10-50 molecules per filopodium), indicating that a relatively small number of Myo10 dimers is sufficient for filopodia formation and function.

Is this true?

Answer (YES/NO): NO